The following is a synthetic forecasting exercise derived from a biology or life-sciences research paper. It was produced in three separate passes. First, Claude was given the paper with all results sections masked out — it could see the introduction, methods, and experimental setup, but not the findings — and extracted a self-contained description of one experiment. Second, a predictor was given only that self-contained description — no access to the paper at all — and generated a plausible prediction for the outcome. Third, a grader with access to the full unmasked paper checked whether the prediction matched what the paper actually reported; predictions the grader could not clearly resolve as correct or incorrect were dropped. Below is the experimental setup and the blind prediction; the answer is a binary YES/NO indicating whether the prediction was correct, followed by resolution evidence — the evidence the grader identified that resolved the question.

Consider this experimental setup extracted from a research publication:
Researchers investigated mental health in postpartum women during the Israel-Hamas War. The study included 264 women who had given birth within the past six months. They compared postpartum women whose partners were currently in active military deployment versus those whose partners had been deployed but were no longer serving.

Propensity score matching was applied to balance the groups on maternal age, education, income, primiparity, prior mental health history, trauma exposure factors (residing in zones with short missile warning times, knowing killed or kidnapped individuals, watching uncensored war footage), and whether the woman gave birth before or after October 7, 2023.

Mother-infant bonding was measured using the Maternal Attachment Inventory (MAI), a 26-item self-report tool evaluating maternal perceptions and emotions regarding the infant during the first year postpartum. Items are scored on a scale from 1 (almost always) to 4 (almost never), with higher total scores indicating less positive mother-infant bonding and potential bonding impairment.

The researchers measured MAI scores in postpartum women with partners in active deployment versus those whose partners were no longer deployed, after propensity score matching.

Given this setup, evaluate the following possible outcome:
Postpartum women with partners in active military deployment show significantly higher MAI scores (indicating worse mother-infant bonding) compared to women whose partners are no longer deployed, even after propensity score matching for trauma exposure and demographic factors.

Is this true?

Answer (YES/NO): YES